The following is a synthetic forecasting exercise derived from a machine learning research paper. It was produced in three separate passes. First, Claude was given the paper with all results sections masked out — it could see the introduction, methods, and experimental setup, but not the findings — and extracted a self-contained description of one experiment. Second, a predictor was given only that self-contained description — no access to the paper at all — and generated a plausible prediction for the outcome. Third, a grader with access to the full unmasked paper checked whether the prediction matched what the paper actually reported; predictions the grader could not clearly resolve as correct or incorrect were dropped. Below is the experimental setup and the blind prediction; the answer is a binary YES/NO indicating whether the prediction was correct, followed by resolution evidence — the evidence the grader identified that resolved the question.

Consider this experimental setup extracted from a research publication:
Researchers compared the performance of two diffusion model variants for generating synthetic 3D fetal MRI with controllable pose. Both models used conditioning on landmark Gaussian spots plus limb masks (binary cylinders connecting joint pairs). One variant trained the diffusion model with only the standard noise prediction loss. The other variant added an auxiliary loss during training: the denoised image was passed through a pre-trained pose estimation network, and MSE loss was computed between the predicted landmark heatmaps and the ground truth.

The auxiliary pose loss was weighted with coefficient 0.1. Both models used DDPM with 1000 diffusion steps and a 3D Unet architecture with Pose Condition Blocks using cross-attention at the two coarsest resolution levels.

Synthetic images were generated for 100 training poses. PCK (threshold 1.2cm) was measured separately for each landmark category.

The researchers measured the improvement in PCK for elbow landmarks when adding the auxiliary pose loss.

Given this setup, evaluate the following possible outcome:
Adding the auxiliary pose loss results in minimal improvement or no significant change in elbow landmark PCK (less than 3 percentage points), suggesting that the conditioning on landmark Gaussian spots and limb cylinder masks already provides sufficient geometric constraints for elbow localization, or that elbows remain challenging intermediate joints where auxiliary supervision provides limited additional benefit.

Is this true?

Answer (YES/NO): NO